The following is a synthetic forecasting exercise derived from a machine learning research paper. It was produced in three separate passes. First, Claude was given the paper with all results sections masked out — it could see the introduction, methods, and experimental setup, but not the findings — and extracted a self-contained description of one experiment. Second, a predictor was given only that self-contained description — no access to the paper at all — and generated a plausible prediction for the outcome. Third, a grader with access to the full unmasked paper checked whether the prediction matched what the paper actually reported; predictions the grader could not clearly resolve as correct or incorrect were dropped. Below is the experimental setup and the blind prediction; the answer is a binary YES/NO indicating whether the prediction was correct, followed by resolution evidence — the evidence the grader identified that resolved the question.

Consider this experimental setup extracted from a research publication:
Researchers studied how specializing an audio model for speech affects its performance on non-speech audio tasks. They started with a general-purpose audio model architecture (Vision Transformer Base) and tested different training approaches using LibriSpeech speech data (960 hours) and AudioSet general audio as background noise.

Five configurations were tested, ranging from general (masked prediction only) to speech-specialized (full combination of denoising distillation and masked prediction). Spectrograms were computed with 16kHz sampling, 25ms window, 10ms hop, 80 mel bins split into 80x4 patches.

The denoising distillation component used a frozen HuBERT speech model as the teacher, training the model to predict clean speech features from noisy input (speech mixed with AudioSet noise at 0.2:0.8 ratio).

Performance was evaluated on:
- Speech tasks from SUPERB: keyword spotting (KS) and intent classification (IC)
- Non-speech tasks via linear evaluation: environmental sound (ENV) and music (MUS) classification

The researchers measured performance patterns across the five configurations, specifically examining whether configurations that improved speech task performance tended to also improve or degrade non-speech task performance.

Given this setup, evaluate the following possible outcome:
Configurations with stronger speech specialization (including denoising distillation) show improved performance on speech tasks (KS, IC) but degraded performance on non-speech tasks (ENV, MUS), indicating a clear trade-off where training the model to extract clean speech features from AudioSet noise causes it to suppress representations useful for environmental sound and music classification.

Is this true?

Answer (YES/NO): YES